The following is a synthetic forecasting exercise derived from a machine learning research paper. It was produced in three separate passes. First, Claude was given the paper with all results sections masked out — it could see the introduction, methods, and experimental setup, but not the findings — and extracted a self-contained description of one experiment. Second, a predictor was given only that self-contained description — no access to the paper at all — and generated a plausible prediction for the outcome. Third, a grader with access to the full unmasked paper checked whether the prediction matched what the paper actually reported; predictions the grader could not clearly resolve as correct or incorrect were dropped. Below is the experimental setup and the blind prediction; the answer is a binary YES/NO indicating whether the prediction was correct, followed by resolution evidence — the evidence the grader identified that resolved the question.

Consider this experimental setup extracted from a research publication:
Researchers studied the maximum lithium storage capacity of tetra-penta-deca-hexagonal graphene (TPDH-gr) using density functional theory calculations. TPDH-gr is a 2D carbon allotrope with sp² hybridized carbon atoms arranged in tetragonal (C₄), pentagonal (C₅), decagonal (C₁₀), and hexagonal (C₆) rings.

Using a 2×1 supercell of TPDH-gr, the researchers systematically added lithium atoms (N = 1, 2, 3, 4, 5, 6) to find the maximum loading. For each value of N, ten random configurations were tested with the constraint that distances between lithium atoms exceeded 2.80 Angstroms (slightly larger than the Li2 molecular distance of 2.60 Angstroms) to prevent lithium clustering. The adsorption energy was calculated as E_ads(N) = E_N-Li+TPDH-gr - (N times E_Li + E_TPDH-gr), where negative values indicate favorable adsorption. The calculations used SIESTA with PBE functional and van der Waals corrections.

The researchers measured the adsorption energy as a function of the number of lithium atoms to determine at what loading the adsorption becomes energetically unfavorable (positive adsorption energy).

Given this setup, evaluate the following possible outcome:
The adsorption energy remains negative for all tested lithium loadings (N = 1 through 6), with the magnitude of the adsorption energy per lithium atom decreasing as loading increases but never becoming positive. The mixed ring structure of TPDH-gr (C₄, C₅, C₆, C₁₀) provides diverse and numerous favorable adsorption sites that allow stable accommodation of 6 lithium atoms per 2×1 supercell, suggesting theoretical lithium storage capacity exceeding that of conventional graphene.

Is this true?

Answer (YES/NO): YES